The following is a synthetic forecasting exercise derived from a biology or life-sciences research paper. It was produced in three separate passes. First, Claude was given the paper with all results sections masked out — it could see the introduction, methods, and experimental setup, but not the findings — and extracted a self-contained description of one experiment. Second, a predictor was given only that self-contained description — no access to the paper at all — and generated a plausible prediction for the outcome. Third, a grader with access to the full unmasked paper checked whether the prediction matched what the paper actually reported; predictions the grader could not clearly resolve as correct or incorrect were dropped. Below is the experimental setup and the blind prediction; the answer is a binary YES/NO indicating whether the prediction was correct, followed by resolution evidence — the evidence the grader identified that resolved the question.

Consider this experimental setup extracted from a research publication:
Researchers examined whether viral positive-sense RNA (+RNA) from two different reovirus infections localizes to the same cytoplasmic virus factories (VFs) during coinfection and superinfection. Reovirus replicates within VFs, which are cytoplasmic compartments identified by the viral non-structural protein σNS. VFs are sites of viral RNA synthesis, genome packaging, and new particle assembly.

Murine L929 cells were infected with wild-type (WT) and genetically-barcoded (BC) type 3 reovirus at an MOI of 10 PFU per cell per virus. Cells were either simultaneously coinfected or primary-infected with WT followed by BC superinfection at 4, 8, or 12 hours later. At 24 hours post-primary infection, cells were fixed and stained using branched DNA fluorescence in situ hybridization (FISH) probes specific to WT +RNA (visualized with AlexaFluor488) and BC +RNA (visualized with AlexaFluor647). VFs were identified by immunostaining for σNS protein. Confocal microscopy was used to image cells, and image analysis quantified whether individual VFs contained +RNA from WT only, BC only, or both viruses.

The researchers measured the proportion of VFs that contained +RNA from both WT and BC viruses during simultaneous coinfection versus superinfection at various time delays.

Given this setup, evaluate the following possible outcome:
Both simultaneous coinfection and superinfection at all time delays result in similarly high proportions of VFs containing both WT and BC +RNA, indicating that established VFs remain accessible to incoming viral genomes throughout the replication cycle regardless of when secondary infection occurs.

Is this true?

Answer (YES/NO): NO